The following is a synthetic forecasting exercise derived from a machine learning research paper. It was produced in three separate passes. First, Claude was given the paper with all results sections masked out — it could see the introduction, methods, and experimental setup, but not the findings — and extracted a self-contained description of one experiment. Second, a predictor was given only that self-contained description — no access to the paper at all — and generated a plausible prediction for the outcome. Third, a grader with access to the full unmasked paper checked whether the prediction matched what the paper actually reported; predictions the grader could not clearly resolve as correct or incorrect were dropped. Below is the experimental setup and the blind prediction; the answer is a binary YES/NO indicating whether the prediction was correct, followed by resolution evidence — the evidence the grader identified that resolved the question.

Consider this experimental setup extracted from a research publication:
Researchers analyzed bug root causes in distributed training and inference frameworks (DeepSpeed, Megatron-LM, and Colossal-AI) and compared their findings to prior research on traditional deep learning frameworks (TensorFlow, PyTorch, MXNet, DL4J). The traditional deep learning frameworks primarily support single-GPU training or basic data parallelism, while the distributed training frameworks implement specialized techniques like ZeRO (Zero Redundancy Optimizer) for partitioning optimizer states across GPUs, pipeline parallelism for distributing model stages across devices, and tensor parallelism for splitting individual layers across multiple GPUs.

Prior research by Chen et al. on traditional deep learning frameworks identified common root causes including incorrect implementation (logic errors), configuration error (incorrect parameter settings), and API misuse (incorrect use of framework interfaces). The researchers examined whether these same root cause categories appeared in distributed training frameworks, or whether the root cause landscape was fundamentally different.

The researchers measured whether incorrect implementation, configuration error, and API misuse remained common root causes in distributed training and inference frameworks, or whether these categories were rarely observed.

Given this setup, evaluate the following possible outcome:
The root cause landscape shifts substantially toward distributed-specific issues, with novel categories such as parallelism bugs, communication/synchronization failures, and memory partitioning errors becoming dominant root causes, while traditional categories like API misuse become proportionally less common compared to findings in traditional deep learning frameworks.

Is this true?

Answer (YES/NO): NO